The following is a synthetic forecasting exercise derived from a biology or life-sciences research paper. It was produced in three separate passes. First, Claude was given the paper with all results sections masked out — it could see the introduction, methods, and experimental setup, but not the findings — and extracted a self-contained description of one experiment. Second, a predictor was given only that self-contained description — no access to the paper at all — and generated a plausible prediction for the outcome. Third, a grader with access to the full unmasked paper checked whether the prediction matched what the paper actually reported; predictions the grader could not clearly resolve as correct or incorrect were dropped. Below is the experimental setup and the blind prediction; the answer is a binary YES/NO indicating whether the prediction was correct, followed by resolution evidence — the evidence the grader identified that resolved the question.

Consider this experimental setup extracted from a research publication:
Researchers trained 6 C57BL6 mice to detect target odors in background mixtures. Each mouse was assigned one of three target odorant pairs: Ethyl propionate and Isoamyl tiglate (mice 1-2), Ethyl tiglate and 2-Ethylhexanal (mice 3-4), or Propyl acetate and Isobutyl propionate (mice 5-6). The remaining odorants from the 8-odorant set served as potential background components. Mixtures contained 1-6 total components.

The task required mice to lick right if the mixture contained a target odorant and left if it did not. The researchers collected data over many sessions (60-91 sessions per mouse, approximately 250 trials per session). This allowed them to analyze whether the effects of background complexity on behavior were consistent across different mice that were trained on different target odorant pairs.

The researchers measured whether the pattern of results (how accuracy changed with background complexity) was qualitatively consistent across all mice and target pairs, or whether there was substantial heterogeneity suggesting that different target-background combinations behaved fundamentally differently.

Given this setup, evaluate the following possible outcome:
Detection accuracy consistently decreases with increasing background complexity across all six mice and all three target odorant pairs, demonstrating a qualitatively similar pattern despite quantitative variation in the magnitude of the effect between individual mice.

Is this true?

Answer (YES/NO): YES